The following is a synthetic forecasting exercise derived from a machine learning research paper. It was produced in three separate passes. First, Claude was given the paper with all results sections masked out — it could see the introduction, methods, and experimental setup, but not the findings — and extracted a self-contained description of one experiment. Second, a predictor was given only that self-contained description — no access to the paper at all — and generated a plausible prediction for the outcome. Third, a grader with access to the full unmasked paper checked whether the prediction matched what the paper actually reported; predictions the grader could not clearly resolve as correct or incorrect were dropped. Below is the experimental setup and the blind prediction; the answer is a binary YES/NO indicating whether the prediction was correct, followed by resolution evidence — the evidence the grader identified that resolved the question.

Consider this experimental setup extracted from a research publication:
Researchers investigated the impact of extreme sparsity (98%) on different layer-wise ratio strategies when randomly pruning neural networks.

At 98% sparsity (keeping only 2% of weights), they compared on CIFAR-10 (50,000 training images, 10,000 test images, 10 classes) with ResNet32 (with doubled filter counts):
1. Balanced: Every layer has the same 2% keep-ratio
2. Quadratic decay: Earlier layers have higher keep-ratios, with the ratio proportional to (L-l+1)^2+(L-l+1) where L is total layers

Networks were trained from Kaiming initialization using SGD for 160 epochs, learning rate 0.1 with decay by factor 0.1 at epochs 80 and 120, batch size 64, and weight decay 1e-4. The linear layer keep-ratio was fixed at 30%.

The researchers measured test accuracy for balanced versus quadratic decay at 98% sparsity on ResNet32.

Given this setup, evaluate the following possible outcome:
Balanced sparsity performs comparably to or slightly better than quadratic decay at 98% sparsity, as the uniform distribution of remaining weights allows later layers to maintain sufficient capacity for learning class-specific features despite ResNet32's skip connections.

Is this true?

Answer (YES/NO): NO